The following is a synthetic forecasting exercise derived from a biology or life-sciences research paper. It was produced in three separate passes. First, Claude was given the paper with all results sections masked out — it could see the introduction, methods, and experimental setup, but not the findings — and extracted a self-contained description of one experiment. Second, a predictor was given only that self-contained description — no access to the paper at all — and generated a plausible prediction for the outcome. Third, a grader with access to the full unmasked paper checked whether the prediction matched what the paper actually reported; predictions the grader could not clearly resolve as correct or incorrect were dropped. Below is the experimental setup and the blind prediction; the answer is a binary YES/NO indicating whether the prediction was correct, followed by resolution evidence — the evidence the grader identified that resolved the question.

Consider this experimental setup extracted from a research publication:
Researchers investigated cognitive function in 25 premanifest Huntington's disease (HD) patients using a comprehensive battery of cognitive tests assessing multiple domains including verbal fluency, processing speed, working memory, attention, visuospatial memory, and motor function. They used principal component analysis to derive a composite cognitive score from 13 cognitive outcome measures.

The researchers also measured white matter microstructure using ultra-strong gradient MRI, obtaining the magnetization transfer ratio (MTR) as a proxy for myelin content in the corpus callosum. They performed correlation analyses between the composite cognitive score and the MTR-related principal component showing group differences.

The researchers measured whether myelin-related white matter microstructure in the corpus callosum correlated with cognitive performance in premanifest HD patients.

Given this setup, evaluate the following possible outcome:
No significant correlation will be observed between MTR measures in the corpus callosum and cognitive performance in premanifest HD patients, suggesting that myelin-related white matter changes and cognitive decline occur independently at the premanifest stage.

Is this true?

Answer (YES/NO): YES